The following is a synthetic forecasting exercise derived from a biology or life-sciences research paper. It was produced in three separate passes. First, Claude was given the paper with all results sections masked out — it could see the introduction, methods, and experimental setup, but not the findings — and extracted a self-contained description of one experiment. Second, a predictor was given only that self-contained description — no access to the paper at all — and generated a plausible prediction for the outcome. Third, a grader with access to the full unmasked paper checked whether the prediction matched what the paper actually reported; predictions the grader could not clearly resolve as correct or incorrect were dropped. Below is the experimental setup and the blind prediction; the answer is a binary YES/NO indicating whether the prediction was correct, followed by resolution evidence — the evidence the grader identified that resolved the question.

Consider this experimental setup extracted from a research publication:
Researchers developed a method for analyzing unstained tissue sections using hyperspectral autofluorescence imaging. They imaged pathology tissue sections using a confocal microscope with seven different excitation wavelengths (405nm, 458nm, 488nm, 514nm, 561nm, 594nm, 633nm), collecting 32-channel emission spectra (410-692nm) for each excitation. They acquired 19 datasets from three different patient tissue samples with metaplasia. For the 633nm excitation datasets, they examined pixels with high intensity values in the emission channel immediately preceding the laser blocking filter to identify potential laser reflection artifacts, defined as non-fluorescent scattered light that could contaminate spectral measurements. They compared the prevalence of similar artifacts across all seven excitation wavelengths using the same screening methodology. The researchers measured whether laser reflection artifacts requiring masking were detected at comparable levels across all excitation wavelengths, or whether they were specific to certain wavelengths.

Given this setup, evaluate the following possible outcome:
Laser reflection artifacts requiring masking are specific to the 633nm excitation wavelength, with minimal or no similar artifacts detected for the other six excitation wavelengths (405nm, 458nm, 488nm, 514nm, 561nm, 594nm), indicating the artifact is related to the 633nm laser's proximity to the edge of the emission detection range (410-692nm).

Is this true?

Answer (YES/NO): YES